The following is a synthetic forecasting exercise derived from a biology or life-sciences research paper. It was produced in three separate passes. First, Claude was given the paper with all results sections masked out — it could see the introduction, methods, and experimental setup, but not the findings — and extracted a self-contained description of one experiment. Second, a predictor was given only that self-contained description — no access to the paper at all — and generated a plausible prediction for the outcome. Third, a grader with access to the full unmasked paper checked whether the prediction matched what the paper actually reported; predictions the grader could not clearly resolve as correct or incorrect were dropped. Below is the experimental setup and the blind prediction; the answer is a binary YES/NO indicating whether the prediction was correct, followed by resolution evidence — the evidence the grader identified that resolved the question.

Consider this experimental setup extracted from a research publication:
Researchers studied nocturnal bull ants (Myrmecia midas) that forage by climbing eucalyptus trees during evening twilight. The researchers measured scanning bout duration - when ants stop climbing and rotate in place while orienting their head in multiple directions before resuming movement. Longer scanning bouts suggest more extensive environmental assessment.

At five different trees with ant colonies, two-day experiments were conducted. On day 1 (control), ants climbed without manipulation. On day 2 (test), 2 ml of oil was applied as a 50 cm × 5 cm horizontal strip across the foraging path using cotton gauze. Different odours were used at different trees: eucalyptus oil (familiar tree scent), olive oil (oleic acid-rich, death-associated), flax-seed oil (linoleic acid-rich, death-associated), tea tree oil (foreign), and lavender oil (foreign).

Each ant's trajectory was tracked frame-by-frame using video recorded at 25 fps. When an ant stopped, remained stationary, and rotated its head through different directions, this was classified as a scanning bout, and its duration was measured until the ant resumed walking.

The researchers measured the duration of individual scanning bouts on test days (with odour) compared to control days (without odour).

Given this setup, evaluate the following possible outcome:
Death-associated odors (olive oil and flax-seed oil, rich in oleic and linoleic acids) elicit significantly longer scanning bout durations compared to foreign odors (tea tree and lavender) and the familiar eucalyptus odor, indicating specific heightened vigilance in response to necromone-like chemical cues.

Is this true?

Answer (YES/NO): NO